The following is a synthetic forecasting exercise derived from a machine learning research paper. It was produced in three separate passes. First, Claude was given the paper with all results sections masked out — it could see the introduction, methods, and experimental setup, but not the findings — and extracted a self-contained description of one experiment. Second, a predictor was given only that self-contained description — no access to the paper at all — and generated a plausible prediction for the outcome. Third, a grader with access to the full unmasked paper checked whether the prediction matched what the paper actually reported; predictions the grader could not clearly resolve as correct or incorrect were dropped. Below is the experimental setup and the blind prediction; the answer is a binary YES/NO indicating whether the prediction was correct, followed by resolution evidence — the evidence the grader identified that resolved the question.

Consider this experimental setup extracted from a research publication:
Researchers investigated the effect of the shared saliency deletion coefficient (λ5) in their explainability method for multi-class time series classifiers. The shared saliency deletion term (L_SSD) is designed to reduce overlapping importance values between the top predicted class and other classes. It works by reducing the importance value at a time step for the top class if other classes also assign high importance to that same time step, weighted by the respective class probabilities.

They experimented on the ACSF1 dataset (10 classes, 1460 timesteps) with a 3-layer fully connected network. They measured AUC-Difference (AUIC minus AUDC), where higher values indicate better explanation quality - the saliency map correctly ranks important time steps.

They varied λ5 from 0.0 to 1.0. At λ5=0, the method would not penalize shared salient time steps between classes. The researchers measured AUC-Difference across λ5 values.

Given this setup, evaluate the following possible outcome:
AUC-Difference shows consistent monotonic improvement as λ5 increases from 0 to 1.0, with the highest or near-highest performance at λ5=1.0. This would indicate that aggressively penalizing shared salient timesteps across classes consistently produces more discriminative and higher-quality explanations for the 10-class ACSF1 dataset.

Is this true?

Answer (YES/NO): NO